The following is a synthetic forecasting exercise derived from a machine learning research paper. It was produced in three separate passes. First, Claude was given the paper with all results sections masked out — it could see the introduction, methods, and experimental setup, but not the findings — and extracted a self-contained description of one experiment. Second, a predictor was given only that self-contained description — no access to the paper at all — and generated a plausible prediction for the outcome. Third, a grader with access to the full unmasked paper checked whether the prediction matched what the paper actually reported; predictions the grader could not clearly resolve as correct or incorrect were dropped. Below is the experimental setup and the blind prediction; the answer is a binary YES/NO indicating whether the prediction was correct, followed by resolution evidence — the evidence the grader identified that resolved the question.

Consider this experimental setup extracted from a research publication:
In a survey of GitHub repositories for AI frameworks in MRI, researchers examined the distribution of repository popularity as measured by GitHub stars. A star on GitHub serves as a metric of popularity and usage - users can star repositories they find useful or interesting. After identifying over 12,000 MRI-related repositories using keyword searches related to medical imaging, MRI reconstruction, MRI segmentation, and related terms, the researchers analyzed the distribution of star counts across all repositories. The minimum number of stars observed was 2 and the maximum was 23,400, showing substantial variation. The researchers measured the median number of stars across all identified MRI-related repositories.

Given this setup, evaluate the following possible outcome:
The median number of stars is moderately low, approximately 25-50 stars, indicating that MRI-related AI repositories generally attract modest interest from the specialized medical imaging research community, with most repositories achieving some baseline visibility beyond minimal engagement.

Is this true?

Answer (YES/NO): NO